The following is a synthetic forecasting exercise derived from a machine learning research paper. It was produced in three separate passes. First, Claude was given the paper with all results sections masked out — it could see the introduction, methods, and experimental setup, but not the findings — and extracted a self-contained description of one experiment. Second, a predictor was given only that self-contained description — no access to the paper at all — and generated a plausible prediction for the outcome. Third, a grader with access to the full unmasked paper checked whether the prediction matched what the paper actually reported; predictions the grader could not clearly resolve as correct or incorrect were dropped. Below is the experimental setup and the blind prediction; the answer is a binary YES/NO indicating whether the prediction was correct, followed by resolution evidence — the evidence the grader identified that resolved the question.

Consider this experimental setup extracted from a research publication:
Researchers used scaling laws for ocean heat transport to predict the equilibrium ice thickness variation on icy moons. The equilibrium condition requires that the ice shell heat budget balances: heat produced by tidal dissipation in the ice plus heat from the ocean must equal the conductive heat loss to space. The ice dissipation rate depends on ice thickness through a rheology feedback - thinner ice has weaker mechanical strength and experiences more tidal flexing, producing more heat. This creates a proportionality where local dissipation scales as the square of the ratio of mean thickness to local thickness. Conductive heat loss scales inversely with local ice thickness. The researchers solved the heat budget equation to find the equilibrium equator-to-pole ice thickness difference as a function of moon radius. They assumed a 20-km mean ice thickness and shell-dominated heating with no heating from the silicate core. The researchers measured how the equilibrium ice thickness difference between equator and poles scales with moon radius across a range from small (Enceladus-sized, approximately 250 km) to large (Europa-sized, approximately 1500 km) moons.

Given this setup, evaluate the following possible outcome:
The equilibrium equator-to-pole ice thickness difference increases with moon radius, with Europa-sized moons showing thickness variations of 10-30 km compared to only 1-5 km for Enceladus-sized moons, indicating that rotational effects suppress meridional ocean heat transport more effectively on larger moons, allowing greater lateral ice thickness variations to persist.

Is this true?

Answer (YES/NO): NO